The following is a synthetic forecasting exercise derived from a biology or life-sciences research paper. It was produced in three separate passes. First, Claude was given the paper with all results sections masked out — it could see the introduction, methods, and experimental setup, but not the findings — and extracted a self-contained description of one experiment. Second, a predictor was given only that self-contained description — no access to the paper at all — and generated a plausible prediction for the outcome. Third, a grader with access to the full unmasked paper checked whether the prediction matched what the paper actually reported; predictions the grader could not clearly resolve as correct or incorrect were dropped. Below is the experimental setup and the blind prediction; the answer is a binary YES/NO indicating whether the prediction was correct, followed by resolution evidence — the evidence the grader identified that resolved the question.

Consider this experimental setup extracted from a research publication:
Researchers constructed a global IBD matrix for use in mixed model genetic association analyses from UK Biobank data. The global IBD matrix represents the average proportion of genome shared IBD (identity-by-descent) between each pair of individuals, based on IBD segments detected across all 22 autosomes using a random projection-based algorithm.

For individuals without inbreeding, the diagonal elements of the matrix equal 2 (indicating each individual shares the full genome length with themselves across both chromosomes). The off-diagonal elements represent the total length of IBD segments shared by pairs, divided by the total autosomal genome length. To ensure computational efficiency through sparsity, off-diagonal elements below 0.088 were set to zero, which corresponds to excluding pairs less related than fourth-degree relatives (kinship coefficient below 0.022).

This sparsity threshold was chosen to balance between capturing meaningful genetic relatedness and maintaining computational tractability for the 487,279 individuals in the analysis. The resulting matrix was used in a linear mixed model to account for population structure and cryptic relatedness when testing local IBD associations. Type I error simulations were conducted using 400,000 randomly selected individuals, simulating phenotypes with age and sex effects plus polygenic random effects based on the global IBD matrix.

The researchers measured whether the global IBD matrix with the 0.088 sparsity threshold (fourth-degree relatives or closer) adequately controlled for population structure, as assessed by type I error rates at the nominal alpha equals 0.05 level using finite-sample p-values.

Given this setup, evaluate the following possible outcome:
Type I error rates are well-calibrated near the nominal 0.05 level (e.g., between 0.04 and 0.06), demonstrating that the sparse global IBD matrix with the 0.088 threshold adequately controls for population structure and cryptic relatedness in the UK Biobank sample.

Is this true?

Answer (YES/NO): YES